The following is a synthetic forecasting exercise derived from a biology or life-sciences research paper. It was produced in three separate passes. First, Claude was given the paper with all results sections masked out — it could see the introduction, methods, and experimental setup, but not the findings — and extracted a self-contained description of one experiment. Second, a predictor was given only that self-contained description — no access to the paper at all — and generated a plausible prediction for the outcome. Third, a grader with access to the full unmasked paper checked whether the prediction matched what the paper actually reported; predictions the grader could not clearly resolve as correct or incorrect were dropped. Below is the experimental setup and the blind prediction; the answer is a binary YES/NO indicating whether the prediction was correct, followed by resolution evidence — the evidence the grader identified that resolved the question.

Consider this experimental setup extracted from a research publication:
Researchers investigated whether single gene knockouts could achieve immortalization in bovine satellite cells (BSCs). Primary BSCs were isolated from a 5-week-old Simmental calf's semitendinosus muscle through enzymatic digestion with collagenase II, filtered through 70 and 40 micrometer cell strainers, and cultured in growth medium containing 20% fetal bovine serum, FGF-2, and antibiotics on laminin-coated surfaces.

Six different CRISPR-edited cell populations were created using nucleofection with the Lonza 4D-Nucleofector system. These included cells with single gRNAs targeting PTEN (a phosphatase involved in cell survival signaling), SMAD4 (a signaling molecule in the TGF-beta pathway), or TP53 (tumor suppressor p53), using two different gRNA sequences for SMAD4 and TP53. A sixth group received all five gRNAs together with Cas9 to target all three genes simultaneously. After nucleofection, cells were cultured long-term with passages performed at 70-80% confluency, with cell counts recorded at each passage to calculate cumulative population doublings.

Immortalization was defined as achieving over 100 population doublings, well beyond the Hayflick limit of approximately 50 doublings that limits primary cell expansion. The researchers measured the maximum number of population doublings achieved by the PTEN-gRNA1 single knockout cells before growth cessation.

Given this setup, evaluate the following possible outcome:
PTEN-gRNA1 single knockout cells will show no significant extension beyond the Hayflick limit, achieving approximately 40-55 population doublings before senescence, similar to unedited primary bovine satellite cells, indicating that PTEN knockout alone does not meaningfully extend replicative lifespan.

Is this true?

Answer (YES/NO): YES